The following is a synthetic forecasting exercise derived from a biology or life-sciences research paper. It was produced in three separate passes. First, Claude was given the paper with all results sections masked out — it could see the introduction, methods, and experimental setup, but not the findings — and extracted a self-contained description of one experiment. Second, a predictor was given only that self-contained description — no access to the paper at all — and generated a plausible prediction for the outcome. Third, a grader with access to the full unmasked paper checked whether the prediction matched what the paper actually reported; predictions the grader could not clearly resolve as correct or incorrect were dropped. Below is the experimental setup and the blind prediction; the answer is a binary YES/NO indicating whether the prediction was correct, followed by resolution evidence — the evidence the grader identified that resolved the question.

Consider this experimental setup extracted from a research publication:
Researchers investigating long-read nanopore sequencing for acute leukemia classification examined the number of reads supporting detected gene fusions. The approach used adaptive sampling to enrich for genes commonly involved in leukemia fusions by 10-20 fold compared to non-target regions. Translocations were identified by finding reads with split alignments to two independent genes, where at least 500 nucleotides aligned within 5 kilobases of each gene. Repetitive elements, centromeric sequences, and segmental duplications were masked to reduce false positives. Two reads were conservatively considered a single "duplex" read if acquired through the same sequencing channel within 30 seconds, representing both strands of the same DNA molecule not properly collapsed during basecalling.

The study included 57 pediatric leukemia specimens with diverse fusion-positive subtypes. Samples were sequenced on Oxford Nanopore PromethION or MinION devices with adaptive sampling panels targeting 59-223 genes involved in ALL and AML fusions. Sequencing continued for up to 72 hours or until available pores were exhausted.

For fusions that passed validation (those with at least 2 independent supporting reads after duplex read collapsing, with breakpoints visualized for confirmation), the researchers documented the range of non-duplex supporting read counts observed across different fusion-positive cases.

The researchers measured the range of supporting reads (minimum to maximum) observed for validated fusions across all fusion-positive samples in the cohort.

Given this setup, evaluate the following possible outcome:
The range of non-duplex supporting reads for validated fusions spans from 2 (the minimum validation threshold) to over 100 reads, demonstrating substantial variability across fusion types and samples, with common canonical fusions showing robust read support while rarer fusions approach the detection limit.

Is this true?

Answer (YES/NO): NO